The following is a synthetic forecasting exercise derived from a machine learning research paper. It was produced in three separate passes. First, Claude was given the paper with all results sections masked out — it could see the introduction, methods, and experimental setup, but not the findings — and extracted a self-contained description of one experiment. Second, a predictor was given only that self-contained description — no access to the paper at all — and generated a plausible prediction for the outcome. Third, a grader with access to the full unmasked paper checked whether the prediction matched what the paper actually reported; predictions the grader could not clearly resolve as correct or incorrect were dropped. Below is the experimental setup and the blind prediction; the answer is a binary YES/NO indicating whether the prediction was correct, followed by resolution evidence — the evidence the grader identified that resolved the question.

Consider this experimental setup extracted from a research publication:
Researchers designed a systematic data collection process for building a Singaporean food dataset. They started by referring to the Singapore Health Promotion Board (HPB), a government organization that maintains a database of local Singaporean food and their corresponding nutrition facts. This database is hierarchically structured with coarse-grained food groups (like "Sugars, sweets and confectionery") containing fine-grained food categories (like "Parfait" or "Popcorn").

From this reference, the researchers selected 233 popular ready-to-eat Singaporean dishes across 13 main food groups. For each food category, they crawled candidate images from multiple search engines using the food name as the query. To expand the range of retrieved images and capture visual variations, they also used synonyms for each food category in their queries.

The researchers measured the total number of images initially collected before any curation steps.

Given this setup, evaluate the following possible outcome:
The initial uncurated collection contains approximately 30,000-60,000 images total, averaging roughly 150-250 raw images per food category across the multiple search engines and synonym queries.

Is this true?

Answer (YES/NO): NO